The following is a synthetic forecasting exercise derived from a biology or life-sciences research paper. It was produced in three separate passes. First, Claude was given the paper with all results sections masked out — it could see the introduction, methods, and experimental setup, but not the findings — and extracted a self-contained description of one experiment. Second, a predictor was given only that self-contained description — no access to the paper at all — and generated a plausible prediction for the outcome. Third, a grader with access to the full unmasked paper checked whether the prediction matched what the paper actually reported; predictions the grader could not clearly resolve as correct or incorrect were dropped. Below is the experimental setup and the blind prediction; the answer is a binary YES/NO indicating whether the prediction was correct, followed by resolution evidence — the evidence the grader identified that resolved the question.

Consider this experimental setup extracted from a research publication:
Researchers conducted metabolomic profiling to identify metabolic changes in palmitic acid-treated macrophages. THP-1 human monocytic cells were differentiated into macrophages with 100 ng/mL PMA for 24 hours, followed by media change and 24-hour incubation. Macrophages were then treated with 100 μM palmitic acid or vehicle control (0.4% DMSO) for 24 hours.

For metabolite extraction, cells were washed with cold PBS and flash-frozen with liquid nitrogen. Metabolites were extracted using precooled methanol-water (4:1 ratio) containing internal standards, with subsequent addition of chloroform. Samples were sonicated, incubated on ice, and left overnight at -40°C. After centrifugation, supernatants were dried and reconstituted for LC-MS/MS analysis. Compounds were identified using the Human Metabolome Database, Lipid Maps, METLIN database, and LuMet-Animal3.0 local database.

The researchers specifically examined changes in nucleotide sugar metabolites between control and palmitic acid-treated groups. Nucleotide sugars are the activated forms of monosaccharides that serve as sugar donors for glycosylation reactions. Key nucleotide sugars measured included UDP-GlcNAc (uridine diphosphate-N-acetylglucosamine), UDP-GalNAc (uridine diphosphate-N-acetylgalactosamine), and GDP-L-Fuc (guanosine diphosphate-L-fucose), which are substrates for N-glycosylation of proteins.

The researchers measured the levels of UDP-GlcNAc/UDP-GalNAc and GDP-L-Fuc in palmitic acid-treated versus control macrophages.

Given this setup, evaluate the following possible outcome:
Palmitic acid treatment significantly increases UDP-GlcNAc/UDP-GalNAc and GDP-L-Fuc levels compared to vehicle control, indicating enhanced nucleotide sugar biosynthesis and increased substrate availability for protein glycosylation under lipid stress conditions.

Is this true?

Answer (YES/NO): YES